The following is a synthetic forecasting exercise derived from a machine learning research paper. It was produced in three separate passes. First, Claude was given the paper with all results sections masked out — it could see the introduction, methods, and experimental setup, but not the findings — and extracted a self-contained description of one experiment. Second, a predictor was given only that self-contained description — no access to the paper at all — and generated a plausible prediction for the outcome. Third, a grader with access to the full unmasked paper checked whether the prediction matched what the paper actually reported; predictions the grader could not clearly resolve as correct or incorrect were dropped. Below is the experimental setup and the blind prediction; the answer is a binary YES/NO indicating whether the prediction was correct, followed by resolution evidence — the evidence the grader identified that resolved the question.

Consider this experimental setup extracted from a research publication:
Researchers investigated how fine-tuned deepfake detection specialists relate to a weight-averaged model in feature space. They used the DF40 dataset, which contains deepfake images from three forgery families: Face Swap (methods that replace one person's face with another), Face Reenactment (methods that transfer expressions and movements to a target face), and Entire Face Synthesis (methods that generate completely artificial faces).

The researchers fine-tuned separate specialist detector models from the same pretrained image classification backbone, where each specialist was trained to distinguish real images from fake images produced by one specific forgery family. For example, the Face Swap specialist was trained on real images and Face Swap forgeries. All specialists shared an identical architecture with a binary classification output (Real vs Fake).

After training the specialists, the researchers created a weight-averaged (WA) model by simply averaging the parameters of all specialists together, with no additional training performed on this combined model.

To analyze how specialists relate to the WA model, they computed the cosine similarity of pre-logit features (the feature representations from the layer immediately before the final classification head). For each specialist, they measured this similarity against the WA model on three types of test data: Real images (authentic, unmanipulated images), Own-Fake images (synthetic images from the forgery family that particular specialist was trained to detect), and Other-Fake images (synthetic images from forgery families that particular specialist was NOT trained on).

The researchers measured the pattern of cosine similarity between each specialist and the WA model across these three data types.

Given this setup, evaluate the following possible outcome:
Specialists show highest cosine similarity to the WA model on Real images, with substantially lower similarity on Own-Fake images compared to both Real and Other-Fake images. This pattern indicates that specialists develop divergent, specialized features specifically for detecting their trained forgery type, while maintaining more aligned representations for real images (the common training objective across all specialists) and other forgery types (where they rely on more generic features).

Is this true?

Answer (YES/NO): YES